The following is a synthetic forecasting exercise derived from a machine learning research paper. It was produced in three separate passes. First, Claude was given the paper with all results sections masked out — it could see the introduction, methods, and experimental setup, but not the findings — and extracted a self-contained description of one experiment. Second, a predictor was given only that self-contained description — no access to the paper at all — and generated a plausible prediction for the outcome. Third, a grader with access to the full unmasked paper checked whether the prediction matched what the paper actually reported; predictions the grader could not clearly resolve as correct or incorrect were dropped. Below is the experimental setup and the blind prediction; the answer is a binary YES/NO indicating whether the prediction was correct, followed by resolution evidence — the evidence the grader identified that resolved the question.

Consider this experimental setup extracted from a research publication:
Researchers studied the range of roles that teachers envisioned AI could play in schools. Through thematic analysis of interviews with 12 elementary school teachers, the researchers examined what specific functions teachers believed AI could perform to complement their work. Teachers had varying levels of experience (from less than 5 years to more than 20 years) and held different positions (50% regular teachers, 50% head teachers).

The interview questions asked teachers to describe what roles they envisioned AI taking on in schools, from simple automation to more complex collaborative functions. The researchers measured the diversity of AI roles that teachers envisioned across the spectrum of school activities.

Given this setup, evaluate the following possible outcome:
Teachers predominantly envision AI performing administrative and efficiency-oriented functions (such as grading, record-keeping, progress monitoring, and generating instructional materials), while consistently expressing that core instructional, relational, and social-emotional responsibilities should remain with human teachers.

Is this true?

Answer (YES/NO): NO